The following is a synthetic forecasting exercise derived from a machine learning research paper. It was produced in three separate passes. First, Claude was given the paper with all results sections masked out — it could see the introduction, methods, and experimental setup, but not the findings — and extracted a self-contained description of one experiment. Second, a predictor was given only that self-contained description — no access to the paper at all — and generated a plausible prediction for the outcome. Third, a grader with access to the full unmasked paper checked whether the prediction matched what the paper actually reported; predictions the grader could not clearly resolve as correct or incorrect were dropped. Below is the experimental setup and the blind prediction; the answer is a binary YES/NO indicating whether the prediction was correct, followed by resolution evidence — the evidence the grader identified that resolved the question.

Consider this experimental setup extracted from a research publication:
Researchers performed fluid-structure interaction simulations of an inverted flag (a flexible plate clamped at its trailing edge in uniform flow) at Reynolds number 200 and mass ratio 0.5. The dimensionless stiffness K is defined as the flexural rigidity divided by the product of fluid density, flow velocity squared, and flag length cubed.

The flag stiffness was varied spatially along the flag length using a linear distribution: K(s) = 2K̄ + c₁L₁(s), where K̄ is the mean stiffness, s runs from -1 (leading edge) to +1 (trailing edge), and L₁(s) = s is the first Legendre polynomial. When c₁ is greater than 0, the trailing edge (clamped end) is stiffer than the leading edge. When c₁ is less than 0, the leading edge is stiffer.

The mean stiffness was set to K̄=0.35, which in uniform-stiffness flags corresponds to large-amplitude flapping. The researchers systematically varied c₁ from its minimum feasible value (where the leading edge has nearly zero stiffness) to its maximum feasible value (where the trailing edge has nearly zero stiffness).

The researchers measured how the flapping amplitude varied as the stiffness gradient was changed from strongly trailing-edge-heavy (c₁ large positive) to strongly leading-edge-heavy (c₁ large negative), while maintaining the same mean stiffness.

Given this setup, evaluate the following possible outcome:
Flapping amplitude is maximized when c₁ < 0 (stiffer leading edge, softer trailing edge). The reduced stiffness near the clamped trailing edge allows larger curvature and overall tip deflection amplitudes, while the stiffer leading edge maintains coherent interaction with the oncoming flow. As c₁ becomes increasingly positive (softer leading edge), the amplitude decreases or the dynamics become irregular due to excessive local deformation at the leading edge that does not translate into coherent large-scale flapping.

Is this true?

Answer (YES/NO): NO